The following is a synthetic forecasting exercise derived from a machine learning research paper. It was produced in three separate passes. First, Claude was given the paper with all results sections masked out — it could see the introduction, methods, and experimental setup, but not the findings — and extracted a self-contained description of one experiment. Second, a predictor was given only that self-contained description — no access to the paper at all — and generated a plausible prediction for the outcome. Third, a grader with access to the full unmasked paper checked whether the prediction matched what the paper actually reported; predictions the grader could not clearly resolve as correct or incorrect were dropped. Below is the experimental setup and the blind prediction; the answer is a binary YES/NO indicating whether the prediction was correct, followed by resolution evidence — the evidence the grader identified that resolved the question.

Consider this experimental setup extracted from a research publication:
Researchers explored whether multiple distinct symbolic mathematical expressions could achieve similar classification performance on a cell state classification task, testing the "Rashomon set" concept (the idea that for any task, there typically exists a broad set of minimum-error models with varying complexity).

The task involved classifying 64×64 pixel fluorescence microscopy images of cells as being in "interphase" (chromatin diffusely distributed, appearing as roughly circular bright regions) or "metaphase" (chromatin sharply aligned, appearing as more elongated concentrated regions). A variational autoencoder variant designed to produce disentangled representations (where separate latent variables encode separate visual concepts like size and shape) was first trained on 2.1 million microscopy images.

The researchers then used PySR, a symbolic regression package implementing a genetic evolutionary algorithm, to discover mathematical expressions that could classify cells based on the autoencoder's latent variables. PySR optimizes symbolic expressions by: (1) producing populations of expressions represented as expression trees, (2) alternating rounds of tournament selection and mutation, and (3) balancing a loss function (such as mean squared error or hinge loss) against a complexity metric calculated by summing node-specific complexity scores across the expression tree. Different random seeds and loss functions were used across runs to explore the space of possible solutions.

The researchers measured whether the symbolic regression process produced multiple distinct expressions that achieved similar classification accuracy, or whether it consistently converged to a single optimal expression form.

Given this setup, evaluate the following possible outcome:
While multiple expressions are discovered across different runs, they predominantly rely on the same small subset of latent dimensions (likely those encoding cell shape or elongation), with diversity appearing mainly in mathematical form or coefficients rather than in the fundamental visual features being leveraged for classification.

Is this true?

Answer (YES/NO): NO